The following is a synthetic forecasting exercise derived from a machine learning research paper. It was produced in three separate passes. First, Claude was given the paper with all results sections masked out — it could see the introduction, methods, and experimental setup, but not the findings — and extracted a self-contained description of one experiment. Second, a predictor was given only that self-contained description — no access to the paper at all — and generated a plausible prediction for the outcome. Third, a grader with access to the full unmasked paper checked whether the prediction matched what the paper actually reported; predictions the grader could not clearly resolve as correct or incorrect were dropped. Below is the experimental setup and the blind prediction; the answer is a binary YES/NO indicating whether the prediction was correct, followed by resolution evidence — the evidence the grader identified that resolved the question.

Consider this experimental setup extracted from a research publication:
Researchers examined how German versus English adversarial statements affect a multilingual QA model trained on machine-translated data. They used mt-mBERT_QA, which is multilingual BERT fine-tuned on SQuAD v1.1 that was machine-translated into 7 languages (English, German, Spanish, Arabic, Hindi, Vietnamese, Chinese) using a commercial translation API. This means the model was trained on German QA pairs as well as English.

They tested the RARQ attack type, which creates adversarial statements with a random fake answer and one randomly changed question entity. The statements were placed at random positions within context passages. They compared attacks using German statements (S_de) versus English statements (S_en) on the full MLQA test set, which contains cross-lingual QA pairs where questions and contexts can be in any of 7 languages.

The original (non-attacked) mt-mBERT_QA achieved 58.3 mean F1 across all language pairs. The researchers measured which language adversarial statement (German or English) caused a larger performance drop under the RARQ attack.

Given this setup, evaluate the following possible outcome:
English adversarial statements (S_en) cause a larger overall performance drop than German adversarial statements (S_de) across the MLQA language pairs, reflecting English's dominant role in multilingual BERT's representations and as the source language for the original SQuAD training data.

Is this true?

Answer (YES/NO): YES